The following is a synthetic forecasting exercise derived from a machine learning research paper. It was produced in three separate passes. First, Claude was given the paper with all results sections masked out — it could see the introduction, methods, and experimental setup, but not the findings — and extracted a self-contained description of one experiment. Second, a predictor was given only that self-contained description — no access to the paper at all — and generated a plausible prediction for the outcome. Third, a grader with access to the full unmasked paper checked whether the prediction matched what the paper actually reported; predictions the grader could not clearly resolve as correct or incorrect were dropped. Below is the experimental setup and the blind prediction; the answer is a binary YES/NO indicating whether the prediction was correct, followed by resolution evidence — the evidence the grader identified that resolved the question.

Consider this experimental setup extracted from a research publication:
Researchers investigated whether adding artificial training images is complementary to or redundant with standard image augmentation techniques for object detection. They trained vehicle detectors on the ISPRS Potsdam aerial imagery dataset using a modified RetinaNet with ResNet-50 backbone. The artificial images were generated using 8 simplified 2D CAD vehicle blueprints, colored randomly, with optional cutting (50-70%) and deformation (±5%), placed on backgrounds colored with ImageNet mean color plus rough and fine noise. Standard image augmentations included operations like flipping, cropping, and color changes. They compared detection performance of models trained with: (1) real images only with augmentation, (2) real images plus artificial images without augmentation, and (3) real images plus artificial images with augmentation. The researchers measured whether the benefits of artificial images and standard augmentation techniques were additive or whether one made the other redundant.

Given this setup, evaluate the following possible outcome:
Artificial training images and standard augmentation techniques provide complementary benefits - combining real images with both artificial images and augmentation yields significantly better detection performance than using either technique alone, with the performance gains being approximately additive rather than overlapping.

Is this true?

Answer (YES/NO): YES